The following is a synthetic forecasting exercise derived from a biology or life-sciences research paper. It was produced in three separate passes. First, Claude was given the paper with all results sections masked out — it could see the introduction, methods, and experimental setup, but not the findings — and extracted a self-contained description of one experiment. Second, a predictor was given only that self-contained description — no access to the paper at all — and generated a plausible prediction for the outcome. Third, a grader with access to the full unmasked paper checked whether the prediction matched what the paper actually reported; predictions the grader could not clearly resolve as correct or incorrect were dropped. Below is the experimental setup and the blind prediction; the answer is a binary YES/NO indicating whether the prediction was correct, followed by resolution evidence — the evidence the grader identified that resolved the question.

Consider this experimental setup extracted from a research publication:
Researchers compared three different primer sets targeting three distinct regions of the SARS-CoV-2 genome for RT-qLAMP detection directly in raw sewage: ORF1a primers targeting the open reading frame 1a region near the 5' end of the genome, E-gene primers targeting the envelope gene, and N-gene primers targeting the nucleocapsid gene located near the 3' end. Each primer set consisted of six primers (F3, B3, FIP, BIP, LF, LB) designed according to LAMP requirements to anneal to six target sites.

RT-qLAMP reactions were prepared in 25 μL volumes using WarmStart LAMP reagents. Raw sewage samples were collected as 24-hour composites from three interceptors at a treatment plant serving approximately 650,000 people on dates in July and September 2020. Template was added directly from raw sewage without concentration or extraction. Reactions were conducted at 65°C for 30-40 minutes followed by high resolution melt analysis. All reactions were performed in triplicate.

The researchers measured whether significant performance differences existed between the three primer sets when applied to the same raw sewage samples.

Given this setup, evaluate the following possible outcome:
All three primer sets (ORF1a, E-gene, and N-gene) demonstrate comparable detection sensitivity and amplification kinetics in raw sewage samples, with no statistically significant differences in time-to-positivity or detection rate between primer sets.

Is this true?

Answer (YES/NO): NO